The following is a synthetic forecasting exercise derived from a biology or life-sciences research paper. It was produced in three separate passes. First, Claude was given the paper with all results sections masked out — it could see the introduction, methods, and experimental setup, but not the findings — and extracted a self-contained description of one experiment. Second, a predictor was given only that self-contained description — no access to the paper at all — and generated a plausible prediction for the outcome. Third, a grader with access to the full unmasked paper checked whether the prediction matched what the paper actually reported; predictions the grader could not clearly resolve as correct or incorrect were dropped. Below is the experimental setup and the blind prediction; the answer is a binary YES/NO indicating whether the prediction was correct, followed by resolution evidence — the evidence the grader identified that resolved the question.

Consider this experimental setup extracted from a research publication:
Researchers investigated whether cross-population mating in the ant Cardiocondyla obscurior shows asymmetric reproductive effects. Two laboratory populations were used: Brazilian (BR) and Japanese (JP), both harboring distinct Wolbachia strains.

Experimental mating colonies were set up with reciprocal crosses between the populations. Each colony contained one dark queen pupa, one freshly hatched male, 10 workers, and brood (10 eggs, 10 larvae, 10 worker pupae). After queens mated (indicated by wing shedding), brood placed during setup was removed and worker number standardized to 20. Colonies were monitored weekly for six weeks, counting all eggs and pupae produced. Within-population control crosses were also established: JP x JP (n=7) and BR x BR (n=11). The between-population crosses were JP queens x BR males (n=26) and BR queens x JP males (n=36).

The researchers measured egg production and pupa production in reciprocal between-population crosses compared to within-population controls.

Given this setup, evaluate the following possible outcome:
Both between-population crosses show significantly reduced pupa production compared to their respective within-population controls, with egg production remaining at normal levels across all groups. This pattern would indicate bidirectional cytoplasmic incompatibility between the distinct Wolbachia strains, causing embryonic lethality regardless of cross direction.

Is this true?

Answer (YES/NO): NO